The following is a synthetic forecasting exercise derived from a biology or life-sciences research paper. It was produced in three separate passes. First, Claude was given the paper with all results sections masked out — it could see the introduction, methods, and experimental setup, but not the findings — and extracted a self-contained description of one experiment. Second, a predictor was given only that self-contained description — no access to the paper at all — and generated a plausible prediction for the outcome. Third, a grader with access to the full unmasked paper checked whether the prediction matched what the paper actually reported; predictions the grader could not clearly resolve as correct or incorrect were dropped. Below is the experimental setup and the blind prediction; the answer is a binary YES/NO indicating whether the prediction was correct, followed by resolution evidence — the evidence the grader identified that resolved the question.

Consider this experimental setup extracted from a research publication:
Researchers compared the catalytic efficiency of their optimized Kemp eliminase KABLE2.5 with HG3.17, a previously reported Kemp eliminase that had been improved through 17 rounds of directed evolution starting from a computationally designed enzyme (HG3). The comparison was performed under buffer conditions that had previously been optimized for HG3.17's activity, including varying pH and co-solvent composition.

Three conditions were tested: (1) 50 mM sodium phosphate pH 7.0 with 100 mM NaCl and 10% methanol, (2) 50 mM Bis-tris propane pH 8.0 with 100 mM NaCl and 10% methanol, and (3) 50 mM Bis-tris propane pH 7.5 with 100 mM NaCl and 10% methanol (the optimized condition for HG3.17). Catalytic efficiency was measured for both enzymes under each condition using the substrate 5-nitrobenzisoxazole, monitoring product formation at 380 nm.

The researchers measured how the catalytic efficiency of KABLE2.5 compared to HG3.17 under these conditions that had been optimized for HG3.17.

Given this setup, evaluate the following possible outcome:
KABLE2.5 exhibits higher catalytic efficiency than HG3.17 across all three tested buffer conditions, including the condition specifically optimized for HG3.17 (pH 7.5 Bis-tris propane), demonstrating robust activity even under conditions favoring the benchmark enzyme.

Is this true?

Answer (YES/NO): YES